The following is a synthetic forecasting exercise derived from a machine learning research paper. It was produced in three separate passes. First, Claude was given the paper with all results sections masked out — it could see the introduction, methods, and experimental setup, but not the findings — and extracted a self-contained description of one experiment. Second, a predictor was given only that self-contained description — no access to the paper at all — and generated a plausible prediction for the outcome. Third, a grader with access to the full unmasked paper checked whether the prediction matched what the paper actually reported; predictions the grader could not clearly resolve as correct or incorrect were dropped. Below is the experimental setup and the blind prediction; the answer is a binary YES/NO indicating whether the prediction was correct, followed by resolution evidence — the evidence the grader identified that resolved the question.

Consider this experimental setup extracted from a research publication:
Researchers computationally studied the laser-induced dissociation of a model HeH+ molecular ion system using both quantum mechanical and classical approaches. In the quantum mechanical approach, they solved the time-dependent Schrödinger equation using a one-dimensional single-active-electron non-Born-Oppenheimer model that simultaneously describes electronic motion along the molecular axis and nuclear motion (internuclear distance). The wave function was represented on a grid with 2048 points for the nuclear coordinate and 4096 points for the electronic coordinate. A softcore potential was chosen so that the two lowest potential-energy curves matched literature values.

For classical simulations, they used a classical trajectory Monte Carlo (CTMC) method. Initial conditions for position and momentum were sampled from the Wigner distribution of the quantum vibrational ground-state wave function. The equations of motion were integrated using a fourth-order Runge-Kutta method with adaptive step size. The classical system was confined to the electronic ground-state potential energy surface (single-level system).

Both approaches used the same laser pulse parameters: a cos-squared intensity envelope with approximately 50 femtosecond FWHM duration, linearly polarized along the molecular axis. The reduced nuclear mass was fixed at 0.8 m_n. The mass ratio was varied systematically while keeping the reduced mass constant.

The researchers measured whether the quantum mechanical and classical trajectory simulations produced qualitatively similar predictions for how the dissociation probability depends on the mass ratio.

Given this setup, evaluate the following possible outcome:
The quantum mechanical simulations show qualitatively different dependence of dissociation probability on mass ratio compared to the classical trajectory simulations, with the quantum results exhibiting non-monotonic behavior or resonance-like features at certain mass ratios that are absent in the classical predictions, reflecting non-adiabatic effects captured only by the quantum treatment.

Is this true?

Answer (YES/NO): NO